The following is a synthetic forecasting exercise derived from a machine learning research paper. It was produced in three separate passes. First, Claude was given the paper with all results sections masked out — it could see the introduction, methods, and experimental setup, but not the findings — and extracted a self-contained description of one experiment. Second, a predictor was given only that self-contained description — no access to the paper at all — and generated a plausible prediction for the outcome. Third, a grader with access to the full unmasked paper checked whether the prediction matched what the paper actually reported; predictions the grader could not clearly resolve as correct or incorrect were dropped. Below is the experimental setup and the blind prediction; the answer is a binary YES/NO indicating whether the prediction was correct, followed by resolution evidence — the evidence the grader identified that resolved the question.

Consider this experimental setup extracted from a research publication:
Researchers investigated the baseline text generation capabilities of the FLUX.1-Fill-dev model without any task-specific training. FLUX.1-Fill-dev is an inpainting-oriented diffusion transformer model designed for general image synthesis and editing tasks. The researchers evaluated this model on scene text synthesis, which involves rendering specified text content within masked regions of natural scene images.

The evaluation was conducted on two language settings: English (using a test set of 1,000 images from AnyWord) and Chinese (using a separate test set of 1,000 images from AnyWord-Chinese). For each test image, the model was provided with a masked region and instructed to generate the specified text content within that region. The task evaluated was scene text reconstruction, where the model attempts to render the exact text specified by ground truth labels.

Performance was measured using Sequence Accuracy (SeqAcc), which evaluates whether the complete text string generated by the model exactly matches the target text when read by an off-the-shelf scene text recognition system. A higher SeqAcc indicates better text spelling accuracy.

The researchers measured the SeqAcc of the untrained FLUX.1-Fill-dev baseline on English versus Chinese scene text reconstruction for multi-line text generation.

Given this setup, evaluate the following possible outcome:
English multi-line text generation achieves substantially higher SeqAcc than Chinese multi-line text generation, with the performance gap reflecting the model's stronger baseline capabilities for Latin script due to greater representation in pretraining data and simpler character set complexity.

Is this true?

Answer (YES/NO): YES